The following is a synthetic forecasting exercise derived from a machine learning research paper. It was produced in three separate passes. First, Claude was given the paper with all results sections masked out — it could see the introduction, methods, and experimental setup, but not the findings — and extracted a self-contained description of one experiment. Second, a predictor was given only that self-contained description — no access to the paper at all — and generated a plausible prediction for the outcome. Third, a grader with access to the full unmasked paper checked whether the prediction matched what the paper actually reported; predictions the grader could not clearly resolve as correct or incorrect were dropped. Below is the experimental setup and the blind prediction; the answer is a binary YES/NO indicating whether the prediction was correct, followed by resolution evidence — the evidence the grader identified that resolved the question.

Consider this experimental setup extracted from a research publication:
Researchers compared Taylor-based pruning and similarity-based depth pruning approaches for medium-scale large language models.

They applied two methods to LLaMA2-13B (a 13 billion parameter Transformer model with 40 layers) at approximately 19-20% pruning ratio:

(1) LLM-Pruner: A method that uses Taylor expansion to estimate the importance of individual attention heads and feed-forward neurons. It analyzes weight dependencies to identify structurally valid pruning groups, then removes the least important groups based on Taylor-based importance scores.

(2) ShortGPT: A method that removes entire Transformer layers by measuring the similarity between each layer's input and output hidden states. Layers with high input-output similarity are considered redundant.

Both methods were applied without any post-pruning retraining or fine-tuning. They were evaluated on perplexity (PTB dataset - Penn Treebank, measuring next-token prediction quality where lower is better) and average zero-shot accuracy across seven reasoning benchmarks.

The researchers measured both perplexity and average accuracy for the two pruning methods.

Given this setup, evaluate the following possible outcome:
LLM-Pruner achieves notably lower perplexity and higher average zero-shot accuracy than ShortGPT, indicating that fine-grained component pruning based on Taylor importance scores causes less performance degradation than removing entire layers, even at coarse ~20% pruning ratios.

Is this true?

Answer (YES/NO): NO